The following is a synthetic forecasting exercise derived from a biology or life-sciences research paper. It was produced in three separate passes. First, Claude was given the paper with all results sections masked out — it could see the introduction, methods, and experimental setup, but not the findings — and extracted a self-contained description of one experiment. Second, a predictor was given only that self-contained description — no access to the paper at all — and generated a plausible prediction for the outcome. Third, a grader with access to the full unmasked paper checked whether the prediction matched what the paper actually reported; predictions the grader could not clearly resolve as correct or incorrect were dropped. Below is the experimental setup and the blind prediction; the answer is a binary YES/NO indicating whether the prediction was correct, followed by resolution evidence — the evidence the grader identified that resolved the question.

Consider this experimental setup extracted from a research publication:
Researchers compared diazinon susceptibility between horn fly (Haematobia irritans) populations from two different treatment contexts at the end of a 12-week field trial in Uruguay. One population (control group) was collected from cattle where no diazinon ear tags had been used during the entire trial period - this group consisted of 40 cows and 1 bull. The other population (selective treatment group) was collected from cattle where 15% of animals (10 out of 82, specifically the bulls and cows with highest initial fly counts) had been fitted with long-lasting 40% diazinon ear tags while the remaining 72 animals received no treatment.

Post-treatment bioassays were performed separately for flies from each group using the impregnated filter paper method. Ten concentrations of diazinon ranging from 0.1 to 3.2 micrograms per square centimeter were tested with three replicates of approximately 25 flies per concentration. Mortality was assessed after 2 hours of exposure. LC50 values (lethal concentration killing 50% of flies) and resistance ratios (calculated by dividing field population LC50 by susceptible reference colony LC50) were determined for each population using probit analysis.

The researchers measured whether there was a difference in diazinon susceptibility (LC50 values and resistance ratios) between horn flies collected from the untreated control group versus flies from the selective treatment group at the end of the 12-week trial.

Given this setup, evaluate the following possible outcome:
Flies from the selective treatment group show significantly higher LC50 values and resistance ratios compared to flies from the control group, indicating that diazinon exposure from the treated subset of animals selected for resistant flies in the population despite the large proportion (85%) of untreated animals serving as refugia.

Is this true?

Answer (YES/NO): NO